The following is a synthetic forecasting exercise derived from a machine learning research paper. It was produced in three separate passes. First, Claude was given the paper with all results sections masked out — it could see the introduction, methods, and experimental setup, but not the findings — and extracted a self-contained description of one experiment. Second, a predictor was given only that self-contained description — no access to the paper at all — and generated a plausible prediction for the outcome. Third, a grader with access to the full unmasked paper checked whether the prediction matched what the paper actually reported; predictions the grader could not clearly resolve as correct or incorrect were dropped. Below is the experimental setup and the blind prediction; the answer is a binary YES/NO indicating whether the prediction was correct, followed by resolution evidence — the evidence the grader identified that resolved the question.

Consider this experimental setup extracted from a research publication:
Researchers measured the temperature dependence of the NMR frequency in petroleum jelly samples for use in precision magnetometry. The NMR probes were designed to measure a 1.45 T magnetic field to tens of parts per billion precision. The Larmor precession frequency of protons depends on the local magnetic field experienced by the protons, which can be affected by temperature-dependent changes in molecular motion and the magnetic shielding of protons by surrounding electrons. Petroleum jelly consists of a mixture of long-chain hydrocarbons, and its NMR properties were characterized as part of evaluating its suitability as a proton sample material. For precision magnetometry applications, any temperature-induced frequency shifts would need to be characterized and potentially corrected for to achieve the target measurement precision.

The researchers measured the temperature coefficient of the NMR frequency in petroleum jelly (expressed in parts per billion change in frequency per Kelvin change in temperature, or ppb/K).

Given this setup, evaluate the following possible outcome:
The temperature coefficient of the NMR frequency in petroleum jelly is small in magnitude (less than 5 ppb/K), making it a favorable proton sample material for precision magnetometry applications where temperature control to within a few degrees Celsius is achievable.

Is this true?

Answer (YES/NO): YES